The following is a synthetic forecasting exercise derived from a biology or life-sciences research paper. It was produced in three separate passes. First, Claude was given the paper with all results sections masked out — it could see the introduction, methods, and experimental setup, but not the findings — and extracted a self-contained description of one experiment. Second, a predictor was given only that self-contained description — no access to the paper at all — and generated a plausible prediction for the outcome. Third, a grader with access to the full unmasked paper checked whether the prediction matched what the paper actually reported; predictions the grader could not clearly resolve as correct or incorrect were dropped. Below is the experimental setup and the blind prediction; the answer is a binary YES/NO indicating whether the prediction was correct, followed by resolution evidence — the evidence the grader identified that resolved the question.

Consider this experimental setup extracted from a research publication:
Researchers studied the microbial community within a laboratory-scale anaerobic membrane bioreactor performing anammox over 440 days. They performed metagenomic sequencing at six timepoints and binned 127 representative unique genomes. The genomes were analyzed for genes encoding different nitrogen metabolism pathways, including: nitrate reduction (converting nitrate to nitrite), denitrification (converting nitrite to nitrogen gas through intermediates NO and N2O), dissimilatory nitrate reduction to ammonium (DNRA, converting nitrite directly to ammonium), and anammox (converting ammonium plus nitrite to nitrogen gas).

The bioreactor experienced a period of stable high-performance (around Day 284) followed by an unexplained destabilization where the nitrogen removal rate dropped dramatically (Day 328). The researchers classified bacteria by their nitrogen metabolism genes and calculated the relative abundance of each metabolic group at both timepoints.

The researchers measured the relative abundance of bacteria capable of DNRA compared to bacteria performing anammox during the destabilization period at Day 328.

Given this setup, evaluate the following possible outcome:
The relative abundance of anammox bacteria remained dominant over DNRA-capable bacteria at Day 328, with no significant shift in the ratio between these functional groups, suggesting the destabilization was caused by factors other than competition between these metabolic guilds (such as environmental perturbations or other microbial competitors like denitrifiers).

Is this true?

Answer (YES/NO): NO